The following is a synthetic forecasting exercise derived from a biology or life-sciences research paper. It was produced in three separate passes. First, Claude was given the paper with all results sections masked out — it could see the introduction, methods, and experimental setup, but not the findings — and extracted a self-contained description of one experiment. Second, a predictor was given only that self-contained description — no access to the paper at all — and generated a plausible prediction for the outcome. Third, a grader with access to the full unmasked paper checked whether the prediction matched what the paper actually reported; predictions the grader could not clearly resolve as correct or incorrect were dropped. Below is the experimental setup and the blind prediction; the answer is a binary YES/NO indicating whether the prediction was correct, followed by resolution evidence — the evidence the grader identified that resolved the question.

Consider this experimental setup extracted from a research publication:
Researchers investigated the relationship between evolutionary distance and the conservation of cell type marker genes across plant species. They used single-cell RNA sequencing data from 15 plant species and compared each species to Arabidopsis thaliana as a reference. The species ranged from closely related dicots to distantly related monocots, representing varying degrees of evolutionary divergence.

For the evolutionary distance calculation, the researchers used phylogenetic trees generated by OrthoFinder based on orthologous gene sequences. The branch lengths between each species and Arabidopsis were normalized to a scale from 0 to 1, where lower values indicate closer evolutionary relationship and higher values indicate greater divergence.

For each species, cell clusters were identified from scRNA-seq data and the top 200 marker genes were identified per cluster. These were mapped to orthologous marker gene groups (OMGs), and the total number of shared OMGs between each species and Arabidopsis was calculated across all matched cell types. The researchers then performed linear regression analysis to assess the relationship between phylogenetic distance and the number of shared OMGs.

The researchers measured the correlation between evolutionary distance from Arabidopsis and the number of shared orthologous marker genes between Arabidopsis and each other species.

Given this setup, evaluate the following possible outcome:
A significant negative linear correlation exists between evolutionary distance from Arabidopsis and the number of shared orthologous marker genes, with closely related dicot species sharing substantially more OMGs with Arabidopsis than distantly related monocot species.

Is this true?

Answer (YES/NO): YES